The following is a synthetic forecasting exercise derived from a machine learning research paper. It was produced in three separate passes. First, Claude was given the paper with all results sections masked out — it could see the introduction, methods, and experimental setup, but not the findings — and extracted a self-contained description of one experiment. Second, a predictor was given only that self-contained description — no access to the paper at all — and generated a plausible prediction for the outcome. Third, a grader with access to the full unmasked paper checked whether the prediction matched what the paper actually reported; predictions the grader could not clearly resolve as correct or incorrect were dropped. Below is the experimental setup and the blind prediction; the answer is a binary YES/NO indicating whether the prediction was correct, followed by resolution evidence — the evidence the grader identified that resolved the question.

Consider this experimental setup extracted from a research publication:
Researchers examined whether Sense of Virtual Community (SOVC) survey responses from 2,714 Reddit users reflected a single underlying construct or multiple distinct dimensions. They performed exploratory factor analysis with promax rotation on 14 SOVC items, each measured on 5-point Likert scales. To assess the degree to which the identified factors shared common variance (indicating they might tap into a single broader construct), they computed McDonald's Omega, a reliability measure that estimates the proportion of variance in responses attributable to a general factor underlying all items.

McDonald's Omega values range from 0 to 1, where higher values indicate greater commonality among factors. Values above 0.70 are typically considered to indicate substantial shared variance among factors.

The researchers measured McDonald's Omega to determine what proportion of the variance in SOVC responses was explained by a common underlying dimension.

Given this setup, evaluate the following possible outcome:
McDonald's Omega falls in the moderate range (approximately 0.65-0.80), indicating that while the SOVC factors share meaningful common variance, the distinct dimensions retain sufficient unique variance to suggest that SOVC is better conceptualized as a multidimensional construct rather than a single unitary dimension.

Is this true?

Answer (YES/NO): NO